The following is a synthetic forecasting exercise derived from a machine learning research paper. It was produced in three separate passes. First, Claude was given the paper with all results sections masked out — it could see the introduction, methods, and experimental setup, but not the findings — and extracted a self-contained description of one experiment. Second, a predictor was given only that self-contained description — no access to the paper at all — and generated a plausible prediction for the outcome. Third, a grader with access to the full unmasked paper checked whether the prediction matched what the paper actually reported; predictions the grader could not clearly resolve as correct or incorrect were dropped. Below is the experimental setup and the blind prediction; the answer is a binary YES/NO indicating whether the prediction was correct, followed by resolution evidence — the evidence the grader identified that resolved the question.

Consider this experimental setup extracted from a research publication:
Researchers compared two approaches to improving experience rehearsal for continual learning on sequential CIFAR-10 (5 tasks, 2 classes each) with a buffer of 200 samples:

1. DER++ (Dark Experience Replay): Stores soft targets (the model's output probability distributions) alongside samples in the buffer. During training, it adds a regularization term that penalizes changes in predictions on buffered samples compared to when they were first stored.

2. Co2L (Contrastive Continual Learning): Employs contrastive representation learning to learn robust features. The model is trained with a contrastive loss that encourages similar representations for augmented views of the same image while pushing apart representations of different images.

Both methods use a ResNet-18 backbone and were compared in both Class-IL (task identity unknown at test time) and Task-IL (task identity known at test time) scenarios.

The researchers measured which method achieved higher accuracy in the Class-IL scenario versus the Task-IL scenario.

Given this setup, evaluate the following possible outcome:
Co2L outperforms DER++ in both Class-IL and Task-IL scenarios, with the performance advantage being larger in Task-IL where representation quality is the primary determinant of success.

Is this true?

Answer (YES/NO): YES